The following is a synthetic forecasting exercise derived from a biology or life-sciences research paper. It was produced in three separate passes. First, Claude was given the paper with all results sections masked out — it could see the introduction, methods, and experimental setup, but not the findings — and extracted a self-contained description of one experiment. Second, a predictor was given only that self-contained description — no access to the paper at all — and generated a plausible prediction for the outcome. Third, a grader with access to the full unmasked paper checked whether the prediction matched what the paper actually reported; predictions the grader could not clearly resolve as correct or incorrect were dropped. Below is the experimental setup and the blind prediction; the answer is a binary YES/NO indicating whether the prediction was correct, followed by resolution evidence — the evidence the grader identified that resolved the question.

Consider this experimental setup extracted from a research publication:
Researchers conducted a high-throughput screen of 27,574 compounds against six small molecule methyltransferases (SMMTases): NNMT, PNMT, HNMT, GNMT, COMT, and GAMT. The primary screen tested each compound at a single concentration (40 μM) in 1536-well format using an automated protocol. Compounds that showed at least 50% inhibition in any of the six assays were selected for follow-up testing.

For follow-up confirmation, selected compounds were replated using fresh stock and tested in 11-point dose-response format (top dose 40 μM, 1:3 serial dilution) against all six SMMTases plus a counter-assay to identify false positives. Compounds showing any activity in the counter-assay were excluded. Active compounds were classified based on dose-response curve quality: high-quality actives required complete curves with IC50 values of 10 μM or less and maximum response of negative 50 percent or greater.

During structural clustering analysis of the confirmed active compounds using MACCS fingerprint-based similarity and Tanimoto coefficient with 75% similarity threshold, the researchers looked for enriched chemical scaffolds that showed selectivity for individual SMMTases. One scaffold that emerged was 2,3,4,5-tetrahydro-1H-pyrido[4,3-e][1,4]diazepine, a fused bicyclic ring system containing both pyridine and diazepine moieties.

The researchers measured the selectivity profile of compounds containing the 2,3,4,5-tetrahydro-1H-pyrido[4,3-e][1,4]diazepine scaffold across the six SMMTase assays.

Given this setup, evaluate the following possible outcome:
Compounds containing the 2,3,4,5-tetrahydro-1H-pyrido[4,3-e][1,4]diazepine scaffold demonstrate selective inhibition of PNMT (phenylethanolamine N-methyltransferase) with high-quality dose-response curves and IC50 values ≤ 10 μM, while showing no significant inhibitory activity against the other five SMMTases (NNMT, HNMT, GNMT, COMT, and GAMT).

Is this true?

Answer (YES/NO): NO